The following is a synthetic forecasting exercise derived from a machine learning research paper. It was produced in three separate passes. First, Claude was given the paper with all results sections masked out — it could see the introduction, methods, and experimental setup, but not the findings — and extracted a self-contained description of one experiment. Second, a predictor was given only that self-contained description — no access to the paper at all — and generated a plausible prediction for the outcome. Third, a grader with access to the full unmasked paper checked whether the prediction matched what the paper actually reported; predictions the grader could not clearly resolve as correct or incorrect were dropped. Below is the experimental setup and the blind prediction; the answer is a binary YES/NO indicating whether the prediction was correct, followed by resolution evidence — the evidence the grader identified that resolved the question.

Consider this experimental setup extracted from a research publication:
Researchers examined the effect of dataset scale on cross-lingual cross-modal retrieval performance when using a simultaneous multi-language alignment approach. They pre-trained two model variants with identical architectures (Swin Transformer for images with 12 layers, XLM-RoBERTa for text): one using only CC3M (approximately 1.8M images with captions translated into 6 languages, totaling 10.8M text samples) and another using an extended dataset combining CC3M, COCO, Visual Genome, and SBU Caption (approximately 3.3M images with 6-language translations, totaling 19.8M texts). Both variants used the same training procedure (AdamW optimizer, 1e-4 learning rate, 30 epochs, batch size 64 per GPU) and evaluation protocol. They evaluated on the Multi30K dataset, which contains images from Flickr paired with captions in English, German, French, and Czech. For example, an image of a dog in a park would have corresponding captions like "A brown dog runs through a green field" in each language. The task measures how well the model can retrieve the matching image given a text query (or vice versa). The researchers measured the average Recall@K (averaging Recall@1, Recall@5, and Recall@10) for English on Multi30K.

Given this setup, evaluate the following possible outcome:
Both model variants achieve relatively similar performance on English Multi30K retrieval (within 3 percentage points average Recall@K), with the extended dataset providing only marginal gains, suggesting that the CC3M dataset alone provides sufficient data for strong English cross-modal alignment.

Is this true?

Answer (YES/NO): YES